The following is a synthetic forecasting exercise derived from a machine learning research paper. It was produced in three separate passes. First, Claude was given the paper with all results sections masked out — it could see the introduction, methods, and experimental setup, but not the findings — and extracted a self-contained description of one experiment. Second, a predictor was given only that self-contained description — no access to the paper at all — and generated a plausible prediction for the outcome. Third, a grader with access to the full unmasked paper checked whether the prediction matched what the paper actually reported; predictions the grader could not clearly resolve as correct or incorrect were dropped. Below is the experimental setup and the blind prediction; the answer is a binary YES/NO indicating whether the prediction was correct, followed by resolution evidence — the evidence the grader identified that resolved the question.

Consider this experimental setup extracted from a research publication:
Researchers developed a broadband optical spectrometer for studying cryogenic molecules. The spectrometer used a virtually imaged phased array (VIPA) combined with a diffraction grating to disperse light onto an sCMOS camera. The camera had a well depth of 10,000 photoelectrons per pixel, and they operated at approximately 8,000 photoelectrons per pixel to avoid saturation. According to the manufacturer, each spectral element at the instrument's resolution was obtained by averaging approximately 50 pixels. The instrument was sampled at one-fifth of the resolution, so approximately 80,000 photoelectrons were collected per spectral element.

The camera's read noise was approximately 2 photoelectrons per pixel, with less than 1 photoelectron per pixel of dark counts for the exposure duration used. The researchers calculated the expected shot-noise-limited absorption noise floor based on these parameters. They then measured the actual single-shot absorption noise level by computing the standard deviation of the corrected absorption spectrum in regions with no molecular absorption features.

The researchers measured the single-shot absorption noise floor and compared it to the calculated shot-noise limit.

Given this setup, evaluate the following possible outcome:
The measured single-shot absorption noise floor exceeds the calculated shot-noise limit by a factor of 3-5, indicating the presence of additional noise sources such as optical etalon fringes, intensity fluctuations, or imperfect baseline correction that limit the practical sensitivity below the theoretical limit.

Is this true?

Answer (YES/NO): NO